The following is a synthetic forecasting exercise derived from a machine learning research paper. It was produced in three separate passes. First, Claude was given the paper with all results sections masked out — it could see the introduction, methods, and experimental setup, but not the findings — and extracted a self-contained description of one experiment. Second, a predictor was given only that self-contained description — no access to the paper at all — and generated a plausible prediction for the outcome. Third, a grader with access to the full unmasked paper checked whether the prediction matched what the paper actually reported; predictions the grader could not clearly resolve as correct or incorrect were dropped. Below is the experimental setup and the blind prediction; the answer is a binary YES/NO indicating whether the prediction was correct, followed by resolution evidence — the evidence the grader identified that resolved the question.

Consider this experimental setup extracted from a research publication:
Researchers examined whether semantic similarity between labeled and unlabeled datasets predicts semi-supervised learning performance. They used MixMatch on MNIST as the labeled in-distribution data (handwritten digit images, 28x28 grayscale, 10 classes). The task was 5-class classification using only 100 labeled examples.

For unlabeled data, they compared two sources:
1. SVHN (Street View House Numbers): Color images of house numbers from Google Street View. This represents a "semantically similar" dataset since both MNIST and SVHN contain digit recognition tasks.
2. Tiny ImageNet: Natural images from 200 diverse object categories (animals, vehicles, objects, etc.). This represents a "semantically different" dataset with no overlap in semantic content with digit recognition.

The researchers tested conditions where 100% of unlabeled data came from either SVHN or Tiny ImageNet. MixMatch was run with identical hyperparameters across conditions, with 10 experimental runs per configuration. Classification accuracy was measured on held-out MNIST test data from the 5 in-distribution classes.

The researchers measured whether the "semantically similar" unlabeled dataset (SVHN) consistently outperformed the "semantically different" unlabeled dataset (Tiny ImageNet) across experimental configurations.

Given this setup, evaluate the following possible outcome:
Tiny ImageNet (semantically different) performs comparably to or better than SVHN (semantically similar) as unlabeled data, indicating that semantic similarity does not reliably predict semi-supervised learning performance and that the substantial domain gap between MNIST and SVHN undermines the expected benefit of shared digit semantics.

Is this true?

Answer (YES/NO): YES